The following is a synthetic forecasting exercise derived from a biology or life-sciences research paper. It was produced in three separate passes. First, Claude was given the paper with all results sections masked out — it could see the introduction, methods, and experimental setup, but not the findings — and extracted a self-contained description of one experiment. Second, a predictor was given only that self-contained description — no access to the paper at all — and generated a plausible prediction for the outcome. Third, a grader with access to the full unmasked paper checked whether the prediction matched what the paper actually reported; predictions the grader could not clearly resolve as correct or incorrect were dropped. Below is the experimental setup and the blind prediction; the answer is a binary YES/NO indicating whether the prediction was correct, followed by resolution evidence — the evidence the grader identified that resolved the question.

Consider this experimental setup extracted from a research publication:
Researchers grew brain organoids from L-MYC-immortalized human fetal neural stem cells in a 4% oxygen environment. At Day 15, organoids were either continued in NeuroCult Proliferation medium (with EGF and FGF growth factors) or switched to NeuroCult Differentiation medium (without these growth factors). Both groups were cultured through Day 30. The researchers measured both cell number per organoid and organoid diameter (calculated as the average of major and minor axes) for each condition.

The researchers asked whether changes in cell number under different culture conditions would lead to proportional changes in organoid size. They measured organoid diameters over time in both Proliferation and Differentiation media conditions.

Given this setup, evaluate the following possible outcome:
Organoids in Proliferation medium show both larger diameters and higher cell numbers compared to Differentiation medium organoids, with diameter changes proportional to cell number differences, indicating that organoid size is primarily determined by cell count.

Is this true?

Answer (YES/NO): NO